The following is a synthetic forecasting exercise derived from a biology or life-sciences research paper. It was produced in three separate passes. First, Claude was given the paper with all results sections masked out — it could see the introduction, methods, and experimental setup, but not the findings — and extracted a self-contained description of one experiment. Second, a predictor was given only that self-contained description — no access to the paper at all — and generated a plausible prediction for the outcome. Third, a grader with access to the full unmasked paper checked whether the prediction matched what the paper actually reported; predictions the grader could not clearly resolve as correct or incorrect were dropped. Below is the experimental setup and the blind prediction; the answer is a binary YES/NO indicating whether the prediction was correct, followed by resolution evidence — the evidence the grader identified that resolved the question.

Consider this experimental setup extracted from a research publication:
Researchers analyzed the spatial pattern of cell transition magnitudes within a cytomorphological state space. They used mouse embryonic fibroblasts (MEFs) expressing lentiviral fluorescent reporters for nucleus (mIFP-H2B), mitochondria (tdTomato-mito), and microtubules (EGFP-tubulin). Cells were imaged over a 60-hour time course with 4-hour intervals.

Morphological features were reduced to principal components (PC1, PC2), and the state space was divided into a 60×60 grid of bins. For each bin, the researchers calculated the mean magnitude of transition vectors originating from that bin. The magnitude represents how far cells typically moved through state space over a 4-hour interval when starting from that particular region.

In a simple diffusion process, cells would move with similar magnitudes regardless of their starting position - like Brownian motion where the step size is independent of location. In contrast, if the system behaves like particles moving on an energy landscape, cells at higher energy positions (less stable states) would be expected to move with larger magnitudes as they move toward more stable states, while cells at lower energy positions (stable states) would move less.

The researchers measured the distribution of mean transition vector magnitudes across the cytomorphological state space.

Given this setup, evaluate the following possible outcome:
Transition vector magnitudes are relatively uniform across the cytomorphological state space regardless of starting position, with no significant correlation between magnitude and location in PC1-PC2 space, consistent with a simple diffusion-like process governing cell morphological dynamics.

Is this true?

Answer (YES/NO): NO